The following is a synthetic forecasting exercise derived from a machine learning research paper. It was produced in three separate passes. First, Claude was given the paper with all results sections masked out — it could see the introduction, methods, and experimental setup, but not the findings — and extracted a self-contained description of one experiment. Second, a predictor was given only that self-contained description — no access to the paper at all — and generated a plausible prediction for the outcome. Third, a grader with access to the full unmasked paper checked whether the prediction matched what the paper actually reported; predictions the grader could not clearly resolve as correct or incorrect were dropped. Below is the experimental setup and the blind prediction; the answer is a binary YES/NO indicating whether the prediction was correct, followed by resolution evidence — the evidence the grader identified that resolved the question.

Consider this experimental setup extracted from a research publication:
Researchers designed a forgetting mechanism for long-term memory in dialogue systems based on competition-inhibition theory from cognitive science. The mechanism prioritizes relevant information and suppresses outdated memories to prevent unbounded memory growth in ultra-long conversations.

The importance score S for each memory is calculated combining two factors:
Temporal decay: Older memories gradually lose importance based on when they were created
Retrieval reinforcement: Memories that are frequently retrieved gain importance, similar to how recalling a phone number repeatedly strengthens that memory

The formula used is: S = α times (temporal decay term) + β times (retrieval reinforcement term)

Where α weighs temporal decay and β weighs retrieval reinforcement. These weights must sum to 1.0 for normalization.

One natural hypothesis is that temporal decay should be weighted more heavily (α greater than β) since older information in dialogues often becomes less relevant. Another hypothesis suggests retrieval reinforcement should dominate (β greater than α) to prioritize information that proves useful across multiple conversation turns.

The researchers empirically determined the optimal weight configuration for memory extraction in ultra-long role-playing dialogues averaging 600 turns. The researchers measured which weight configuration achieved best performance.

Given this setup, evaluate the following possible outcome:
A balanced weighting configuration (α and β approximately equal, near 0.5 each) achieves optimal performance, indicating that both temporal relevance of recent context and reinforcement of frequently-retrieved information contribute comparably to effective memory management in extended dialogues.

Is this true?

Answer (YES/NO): NO